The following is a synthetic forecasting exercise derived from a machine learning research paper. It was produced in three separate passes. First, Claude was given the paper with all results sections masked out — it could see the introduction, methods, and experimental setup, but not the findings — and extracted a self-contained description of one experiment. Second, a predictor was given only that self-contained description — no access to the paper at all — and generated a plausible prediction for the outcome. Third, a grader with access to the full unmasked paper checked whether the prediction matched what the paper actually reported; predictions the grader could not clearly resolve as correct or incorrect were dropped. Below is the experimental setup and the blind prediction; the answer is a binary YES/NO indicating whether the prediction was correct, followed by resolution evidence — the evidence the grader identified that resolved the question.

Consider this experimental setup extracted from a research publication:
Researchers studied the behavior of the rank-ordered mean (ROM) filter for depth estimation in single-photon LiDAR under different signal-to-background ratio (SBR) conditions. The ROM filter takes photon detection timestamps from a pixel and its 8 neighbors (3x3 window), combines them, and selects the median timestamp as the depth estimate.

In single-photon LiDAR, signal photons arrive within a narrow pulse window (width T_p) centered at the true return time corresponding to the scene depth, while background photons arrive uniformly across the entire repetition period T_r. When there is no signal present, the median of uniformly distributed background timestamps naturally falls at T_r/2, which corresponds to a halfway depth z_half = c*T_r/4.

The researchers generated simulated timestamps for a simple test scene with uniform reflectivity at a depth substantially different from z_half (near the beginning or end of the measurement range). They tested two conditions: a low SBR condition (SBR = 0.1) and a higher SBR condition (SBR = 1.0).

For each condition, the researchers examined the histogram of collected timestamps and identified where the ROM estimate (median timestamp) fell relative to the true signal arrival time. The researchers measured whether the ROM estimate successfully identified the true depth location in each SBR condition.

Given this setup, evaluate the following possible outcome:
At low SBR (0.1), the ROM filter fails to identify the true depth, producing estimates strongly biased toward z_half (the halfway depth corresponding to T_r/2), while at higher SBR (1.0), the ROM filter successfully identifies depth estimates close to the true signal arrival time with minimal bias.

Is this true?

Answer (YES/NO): YES